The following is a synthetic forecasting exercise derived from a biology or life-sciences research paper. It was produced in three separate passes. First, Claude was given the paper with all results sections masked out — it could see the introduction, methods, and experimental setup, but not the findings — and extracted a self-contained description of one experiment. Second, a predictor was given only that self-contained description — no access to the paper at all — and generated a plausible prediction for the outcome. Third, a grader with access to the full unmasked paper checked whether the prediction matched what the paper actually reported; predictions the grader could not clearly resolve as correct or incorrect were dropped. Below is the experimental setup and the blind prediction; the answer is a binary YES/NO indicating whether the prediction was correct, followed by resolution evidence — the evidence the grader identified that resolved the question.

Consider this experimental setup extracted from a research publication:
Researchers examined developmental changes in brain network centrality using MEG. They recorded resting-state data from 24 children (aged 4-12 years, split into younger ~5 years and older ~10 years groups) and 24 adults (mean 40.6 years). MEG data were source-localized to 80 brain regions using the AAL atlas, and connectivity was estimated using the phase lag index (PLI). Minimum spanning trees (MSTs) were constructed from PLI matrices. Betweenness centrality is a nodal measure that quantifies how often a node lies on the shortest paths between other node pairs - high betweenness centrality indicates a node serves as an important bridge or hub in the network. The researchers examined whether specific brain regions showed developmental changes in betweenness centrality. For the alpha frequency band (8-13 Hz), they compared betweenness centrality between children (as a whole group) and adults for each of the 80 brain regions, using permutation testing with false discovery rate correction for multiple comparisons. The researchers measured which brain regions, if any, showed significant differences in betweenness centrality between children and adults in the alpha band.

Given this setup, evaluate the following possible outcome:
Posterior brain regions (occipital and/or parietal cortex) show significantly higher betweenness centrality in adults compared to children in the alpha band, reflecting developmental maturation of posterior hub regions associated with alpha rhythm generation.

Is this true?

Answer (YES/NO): NO